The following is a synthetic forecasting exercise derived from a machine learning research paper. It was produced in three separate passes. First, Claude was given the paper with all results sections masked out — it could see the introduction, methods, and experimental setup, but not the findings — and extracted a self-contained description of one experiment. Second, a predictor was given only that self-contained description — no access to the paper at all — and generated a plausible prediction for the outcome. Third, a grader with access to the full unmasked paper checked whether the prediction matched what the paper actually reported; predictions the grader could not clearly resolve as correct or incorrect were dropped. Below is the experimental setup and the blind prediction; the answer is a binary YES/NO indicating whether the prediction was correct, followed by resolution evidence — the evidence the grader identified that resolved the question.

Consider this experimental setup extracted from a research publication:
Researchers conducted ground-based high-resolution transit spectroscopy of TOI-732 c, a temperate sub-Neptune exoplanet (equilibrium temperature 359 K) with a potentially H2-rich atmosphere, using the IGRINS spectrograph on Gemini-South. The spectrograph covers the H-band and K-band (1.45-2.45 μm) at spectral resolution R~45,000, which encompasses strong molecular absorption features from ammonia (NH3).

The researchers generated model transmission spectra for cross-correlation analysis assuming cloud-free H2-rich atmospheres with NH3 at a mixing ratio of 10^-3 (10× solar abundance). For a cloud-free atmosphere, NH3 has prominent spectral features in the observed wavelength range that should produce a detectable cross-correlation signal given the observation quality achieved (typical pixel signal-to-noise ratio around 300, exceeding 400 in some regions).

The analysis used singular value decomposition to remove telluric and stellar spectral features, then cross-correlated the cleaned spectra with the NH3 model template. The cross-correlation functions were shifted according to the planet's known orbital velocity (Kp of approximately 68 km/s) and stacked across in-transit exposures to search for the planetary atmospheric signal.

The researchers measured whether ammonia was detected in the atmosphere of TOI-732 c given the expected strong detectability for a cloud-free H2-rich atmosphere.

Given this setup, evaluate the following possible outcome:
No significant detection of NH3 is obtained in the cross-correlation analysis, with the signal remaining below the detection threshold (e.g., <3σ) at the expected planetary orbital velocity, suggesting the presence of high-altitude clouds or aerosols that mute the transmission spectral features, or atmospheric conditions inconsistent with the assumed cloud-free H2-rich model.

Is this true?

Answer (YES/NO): YES